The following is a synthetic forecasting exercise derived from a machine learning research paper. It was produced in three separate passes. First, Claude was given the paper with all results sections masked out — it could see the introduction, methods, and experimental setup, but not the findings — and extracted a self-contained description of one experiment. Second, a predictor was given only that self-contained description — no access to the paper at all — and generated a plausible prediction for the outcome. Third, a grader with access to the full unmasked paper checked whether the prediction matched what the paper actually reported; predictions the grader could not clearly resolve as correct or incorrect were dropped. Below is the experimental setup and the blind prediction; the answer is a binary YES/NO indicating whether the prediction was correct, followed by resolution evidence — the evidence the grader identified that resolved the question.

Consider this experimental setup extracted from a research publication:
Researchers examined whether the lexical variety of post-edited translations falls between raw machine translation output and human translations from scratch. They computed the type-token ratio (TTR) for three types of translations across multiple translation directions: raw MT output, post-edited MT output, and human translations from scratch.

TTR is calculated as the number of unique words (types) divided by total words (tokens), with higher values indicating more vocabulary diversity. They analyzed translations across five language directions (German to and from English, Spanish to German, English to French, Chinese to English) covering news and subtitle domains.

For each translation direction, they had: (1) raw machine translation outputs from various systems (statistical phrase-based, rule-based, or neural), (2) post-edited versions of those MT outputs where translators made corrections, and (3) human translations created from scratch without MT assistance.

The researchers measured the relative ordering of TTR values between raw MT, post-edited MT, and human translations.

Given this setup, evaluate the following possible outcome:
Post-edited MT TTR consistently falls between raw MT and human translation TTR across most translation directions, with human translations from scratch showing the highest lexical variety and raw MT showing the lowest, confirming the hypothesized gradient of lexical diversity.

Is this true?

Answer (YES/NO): YES